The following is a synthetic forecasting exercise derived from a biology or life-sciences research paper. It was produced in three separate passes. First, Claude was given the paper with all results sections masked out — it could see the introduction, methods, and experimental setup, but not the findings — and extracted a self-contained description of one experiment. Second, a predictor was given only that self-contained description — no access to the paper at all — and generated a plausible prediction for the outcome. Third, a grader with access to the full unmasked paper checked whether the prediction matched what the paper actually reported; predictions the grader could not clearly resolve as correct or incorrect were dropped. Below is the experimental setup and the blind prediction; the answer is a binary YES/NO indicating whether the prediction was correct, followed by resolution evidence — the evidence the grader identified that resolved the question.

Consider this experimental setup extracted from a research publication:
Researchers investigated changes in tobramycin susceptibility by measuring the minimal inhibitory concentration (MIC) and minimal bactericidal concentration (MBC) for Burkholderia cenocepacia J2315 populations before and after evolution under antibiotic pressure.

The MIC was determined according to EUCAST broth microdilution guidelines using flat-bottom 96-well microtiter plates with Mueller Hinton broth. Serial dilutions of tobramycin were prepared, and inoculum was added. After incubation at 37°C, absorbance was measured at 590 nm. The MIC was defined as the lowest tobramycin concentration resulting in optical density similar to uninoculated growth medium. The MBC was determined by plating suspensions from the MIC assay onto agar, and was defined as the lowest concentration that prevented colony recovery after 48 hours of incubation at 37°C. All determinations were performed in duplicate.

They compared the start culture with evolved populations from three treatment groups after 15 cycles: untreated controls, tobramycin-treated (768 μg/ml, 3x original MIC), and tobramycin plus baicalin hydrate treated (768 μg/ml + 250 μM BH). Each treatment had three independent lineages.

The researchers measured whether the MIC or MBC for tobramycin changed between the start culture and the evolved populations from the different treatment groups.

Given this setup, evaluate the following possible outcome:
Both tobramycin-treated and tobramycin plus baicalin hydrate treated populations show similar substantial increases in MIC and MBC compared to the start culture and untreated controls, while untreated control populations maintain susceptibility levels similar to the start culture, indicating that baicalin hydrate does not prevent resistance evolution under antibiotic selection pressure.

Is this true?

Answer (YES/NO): NO